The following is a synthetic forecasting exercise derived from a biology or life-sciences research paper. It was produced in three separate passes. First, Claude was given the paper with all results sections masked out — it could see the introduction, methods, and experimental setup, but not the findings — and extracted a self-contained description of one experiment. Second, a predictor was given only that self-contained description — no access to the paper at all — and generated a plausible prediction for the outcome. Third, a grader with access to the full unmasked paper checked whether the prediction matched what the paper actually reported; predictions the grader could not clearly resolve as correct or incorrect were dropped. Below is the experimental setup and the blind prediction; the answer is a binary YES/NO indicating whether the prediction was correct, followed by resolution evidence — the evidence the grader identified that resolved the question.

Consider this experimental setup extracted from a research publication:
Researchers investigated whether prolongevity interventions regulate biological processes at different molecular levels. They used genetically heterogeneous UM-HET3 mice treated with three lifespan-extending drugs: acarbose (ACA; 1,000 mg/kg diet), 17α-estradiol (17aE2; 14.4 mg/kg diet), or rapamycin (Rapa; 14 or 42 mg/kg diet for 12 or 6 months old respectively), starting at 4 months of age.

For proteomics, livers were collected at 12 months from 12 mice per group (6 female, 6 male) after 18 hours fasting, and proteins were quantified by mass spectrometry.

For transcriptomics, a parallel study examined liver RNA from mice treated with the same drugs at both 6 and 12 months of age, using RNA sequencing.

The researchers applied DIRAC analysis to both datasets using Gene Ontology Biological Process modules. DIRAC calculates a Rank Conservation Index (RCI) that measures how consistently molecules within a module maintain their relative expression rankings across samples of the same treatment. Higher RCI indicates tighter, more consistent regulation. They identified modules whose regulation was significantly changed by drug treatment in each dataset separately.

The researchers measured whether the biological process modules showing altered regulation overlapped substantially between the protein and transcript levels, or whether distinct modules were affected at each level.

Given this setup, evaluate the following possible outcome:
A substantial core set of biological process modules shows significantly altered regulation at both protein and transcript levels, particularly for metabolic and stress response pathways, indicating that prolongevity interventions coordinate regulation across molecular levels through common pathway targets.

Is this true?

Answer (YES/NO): NO